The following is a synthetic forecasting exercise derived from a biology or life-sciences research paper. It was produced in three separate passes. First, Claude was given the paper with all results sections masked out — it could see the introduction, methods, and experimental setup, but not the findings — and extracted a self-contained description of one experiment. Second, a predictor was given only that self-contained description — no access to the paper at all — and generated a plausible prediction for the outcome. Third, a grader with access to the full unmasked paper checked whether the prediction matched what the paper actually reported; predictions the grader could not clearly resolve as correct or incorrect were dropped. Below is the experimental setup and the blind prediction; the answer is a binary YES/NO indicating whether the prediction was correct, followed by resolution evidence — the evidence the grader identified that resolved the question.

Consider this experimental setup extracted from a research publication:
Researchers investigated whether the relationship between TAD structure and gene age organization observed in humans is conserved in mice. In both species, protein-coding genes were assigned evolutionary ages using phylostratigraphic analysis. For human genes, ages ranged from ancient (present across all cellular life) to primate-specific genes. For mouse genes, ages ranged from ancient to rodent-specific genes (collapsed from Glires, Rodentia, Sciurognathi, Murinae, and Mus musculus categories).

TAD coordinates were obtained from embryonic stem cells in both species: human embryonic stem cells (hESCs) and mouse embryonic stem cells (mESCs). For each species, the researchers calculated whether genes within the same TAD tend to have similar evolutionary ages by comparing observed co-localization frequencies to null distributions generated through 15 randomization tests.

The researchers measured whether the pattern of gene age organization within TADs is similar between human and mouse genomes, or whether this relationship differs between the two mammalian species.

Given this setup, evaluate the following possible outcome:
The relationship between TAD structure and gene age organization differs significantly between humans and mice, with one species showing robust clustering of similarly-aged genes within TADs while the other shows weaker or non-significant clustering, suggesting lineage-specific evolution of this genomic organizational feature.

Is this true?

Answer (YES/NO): NO